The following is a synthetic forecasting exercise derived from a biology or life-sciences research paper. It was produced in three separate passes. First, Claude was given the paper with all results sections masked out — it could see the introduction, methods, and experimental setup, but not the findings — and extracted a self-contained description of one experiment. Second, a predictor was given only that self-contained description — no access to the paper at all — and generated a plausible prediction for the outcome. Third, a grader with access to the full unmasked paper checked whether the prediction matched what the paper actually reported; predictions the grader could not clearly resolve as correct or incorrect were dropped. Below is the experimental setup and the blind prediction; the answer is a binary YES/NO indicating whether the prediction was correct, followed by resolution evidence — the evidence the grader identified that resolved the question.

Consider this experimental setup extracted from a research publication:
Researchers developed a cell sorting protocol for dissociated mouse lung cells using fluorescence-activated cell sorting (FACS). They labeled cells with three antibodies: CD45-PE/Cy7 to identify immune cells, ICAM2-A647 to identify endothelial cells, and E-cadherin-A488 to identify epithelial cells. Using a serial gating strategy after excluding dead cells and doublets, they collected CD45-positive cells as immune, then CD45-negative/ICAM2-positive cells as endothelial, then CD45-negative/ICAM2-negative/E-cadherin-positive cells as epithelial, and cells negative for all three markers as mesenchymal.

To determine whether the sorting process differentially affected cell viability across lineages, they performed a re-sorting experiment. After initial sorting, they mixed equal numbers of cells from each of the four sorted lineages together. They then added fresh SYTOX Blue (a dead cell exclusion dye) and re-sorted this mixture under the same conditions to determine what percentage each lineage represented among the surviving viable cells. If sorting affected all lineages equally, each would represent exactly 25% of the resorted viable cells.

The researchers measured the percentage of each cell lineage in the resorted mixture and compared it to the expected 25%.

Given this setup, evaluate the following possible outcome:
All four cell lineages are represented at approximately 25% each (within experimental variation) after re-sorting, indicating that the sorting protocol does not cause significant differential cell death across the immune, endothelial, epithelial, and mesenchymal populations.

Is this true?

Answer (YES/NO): NO